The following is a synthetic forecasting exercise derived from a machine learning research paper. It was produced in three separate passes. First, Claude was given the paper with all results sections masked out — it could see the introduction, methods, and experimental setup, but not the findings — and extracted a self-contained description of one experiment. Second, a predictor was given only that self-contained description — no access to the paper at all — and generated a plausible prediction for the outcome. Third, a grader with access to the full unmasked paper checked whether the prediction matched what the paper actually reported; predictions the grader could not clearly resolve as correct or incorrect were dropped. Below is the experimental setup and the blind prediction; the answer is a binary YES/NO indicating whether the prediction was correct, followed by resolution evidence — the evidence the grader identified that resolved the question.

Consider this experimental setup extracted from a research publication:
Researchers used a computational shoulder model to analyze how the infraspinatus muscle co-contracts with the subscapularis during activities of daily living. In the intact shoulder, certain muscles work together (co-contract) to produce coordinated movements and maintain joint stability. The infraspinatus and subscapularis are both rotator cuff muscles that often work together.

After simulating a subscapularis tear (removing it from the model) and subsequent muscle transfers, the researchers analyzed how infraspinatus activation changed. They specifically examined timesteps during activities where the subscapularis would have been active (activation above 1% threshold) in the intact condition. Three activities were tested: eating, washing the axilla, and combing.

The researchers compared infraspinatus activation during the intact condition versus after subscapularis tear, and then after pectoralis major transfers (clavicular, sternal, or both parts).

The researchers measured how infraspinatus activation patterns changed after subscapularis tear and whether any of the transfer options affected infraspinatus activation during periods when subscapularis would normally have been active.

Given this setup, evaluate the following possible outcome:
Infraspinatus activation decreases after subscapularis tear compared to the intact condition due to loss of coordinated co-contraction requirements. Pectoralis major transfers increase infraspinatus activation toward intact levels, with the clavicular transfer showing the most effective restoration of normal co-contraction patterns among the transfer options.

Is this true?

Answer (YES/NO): NO